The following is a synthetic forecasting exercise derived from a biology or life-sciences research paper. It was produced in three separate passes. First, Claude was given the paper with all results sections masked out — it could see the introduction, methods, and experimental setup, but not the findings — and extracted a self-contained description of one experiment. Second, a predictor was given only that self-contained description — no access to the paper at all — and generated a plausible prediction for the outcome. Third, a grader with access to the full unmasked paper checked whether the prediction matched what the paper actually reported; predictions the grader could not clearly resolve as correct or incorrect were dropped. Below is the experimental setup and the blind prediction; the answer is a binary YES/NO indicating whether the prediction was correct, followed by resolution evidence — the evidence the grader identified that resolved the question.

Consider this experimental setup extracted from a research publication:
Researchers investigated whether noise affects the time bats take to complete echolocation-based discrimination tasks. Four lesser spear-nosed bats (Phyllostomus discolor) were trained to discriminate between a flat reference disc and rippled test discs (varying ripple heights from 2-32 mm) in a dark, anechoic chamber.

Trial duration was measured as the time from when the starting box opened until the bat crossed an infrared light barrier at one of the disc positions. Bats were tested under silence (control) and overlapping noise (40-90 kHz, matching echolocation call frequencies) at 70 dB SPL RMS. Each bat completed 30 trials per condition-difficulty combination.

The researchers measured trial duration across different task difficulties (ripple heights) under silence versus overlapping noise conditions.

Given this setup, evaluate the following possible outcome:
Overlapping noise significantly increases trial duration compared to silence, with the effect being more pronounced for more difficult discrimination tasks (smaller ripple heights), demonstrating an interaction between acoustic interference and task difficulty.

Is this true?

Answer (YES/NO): NO